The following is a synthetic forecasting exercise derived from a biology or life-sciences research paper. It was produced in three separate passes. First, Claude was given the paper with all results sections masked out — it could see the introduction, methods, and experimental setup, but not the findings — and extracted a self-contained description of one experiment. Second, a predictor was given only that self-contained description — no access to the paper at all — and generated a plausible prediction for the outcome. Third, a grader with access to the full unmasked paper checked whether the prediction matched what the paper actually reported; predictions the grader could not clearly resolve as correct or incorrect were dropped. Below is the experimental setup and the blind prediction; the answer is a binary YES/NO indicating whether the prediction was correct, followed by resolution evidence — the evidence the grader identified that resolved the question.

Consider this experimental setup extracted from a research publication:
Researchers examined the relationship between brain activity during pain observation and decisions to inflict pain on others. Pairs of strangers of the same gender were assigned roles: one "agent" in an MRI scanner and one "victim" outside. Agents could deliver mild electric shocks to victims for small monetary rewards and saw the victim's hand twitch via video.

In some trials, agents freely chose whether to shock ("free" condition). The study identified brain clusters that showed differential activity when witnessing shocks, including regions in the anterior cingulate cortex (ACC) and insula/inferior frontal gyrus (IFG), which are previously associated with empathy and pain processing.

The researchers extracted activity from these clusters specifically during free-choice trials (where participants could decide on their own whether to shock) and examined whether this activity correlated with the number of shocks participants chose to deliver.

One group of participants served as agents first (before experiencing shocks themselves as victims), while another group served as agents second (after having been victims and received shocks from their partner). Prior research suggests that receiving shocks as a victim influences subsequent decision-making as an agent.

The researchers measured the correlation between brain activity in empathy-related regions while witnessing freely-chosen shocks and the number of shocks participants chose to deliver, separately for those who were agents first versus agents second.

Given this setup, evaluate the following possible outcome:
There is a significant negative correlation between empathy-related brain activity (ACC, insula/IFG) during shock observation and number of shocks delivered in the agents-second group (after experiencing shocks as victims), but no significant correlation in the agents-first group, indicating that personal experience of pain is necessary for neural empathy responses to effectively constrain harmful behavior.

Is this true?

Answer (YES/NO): NO